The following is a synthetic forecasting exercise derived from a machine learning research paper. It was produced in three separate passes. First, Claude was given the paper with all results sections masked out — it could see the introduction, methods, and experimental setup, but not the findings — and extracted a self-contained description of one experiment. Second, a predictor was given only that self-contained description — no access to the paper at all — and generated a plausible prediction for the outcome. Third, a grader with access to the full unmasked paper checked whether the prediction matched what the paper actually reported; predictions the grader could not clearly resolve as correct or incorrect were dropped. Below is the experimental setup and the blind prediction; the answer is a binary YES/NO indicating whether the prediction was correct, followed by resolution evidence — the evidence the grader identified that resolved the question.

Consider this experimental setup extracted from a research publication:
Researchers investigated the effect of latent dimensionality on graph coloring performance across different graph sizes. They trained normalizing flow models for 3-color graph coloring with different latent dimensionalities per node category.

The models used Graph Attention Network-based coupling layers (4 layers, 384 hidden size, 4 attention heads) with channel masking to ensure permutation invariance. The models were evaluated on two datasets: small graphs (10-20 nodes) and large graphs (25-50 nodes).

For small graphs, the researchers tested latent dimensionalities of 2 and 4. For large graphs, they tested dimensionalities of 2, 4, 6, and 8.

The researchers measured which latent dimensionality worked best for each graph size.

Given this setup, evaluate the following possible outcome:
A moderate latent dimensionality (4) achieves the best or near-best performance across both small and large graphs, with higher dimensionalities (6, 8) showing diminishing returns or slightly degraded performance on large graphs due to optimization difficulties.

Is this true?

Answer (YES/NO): NO